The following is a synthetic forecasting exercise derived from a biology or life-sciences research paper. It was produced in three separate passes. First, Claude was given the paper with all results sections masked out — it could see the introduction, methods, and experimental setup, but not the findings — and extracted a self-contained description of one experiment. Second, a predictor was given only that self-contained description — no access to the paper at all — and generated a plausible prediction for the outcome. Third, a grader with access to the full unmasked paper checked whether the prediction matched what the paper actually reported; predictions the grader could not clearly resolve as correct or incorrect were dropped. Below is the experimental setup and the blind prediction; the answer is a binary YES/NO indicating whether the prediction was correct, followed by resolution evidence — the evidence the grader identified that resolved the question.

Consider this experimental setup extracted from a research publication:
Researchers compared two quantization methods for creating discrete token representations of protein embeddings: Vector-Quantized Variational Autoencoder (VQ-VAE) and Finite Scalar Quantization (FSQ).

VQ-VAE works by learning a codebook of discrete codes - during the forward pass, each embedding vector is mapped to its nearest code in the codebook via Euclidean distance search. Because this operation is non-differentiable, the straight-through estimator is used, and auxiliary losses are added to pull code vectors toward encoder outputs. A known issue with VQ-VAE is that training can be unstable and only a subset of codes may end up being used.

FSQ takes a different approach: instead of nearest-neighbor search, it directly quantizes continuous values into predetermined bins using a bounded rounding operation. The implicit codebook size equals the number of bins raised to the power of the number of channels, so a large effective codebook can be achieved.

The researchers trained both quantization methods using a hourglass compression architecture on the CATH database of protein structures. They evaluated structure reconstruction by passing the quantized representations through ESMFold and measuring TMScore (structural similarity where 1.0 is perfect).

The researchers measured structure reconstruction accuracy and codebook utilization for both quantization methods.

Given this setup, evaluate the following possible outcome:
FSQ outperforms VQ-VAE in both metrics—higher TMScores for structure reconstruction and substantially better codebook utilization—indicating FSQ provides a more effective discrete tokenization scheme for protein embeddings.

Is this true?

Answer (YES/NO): NO